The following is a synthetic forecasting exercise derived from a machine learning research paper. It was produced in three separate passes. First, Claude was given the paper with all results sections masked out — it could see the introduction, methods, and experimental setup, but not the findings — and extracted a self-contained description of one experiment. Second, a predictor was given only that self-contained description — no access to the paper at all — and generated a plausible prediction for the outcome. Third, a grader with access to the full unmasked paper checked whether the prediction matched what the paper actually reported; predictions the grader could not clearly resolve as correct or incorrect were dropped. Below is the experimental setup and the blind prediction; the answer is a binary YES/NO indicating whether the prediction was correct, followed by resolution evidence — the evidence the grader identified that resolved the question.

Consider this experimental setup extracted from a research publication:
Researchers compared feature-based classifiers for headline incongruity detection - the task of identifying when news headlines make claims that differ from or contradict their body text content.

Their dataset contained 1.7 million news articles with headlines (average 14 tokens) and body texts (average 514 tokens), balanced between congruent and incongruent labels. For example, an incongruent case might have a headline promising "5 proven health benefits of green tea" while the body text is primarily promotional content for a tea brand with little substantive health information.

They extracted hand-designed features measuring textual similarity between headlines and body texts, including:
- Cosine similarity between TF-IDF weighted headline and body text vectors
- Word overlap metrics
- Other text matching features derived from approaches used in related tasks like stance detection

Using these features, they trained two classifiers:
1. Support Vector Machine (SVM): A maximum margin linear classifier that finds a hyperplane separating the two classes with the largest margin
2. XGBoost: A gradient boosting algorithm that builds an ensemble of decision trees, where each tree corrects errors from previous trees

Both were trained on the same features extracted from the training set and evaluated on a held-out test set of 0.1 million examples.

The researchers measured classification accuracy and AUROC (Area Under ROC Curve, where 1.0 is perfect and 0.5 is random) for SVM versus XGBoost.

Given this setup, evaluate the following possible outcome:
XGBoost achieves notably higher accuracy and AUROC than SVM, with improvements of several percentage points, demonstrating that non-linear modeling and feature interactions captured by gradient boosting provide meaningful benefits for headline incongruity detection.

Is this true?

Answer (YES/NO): YES